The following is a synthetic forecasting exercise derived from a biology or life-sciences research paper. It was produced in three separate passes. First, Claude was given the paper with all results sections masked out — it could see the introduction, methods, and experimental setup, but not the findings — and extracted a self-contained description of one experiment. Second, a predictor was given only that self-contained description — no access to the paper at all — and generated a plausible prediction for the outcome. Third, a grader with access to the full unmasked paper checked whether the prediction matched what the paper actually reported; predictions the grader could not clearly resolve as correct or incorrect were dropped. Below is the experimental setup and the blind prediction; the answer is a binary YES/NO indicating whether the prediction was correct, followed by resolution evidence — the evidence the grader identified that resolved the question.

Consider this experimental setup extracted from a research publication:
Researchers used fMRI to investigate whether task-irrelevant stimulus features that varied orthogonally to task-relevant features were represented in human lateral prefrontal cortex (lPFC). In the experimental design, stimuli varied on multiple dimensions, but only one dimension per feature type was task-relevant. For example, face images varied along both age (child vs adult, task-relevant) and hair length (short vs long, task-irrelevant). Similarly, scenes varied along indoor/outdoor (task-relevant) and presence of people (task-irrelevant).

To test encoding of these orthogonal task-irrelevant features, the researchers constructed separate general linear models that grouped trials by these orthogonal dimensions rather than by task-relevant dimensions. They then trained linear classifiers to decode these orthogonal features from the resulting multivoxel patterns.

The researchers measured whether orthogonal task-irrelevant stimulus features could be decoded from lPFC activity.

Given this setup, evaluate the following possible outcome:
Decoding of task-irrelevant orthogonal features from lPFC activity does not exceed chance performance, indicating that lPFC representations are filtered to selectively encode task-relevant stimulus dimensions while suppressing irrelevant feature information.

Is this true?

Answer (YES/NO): NO